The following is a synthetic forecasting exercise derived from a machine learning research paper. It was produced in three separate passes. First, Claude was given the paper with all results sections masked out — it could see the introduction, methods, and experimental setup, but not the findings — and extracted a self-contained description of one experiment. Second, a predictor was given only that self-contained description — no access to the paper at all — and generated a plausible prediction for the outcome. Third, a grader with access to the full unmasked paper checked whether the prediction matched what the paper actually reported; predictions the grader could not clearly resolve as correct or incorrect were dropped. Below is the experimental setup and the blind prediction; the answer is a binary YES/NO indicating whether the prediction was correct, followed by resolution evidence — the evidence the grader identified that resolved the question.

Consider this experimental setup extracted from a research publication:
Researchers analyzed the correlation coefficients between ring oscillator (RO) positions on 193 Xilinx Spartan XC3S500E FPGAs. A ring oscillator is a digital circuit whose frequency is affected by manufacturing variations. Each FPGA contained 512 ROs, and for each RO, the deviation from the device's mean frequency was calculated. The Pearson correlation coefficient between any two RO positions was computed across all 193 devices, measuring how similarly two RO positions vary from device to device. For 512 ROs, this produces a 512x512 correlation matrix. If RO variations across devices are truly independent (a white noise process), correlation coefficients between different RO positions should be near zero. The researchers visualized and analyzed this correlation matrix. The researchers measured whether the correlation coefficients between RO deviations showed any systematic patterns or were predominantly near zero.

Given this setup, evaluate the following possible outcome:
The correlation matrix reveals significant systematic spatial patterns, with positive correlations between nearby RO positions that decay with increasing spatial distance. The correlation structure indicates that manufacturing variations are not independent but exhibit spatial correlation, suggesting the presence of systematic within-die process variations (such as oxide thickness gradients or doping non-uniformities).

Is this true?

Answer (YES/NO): YES